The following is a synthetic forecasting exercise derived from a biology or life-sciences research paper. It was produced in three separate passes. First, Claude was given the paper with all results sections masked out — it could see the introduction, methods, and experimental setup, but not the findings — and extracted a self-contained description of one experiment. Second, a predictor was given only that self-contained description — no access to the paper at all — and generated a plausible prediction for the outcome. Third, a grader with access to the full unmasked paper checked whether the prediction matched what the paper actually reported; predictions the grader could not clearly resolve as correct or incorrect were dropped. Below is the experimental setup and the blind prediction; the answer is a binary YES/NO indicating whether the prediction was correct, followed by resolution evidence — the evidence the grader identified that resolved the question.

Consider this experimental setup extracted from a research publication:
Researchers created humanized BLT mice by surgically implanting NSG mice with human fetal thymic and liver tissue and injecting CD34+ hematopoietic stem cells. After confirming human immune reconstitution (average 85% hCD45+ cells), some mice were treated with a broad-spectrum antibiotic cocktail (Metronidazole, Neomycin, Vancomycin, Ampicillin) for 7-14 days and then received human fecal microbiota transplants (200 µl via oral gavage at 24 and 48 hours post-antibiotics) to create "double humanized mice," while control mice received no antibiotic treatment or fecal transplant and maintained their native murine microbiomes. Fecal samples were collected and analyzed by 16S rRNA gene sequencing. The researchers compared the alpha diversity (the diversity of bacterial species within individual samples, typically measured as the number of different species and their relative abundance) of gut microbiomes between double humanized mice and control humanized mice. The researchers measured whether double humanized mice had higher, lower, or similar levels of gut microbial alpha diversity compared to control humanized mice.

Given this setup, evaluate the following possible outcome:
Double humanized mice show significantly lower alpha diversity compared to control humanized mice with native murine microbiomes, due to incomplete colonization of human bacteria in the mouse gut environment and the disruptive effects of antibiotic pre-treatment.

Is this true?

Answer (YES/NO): NO